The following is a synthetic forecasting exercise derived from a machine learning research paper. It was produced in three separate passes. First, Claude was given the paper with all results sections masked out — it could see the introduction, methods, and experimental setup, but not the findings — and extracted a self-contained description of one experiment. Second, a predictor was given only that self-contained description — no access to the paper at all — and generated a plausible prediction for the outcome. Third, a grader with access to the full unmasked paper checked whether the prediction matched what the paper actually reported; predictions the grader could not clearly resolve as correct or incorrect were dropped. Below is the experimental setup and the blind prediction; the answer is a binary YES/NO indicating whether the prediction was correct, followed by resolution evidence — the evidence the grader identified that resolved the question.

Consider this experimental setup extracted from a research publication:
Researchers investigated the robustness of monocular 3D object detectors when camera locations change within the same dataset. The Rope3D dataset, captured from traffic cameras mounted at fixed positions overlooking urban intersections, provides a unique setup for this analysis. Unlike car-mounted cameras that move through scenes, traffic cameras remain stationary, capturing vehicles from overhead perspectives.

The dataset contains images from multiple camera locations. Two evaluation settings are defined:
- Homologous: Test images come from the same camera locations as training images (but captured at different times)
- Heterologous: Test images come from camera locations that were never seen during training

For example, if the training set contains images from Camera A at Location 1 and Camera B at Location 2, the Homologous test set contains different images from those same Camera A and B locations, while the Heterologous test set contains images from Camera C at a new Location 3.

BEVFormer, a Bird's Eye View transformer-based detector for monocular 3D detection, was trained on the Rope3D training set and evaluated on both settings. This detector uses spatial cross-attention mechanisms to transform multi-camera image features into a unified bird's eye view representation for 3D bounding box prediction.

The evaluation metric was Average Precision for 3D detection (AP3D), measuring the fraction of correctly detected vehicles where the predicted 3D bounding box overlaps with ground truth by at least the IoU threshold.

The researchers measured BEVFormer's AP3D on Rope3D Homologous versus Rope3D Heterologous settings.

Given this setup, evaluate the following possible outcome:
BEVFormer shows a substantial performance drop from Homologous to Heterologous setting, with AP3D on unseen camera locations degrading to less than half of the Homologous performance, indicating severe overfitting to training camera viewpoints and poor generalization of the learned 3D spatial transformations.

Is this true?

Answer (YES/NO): NO